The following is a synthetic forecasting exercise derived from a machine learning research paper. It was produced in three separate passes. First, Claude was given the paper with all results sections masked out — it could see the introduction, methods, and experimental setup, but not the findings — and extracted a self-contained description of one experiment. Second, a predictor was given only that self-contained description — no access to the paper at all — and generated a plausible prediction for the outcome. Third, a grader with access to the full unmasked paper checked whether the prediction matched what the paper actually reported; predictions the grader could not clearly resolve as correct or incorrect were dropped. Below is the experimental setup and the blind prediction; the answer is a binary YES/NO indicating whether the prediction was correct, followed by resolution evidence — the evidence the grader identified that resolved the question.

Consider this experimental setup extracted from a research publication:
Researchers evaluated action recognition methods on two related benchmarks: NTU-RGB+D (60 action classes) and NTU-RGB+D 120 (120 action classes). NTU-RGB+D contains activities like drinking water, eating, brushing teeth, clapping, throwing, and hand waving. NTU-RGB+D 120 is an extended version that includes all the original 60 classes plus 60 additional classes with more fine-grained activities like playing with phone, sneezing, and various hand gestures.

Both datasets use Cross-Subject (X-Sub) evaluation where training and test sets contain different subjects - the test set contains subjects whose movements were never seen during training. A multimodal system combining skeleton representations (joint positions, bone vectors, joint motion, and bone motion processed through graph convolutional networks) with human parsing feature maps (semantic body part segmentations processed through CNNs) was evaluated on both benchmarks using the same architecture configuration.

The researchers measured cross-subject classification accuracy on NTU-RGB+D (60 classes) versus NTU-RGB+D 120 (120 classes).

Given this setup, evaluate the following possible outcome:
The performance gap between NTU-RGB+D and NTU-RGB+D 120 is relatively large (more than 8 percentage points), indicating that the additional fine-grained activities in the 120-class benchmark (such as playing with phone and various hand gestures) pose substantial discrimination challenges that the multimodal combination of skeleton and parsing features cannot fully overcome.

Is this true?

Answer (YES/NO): NO